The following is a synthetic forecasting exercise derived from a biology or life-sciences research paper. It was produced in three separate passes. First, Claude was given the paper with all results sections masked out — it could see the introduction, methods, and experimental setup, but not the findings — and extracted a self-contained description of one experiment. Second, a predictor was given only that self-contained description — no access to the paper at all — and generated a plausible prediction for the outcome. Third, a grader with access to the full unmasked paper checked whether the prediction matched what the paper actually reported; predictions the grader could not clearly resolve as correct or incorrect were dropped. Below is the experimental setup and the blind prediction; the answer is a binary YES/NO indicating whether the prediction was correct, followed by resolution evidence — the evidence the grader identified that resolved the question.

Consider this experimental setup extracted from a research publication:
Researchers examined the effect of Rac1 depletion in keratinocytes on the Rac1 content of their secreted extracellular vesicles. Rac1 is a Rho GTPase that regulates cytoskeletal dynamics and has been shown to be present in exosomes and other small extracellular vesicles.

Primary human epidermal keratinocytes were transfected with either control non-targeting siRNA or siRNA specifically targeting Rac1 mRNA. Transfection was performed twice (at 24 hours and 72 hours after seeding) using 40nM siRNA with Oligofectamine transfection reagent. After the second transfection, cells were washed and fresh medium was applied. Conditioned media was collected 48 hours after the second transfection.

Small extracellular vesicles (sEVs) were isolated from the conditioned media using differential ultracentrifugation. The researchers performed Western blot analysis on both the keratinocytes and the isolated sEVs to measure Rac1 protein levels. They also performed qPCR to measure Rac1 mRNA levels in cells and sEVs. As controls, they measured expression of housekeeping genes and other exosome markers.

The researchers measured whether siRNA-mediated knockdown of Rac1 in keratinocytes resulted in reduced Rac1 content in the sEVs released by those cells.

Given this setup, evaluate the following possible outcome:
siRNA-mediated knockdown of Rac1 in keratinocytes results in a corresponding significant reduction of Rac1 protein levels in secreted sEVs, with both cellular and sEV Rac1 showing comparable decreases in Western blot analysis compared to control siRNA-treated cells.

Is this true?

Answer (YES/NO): YES